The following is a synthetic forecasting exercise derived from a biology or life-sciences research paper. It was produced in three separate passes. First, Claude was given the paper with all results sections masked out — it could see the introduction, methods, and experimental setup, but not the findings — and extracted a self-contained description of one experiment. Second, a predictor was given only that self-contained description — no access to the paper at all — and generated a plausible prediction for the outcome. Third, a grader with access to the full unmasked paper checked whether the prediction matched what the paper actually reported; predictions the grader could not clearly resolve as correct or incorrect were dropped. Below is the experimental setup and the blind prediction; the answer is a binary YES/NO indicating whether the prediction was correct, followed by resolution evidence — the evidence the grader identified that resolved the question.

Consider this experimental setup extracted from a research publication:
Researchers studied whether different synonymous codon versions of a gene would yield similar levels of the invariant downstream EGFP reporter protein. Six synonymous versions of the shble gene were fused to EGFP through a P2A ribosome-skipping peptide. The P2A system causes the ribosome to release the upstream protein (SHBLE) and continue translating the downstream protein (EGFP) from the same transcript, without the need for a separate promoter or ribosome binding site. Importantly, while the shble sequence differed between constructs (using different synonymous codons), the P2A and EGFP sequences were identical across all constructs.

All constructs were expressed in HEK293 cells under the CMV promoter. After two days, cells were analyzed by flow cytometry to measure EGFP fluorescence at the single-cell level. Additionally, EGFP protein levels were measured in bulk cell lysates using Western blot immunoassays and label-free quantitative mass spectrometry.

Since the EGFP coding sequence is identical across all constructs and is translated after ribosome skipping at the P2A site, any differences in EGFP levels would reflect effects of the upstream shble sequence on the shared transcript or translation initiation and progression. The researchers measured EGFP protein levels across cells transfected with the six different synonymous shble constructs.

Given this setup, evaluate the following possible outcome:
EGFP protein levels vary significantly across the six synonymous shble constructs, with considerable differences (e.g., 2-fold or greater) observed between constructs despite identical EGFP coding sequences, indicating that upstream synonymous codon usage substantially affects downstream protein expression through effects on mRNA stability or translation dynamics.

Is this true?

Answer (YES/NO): YES